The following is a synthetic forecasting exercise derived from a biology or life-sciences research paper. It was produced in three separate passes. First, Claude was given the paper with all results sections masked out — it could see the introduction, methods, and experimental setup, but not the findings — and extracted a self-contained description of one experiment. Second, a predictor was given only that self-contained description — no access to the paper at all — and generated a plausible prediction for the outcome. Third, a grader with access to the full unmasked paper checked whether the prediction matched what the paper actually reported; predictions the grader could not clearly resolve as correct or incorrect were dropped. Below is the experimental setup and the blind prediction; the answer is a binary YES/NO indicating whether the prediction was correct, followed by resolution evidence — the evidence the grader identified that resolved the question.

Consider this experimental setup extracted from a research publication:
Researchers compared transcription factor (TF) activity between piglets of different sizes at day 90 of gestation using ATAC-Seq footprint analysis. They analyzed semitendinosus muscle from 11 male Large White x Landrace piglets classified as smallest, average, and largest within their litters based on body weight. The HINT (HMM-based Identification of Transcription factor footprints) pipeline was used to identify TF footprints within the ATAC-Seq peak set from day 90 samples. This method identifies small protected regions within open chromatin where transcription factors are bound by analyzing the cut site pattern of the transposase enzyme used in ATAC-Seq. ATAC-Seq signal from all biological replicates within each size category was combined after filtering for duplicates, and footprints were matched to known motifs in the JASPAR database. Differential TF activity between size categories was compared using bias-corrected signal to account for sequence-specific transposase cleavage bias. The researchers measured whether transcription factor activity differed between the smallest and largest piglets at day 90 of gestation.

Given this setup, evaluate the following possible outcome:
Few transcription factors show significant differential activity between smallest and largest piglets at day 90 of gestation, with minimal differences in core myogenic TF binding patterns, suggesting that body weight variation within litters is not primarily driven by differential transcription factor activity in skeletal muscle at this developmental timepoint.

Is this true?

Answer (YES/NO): NO